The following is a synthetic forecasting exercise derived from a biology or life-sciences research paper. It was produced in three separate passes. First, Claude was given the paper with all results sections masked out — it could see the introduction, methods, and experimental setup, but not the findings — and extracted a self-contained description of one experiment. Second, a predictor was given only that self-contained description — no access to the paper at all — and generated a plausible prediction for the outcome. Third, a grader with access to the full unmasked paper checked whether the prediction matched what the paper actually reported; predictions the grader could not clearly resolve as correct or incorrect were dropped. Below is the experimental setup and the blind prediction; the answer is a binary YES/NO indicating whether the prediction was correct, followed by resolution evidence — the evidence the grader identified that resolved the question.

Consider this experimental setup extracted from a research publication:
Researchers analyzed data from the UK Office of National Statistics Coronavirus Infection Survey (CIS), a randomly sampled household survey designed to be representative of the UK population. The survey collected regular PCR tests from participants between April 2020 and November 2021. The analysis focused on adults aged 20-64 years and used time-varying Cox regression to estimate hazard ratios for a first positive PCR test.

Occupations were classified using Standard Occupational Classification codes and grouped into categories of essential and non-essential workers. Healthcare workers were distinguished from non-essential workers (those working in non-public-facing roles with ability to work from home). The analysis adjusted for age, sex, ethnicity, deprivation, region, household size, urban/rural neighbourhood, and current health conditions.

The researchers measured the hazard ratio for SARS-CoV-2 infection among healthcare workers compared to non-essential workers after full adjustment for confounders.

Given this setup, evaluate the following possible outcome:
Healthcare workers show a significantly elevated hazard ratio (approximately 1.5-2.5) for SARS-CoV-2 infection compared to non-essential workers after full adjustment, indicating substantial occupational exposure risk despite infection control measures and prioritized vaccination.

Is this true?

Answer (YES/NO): NO